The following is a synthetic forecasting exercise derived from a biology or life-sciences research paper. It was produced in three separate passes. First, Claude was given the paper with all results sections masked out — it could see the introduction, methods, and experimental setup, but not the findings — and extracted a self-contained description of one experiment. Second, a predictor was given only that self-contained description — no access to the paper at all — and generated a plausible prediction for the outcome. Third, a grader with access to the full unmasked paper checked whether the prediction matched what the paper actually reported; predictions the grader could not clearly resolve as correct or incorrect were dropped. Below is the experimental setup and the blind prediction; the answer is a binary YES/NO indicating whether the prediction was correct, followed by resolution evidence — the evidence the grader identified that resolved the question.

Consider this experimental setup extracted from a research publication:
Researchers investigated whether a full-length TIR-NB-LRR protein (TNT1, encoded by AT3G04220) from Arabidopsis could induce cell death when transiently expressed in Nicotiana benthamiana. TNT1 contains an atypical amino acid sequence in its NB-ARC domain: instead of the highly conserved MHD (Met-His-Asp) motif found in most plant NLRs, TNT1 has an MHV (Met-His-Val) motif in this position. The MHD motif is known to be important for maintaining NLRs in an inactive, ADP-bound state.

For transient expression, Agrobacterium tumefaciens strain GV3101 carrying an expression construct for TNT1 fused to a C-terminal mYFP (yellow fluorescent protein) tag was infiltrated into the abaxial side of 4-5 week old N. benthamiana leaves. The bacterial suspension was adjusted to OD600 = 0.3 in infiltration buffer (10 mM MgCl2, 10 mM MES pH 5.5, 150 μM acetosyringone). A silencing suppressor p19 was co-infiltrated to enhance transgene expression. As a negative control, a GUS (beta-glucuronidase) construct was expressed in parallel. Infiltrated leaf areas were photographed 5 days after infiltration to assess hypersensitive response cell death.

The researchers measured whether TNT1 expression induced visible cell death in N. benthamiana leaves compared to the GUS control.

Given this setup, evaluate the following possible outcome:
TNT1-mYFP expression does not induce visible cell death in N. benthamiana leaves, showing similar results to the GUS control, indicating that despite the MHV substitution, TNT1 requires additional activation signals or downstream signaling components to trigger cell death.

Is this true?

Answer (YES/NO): NO